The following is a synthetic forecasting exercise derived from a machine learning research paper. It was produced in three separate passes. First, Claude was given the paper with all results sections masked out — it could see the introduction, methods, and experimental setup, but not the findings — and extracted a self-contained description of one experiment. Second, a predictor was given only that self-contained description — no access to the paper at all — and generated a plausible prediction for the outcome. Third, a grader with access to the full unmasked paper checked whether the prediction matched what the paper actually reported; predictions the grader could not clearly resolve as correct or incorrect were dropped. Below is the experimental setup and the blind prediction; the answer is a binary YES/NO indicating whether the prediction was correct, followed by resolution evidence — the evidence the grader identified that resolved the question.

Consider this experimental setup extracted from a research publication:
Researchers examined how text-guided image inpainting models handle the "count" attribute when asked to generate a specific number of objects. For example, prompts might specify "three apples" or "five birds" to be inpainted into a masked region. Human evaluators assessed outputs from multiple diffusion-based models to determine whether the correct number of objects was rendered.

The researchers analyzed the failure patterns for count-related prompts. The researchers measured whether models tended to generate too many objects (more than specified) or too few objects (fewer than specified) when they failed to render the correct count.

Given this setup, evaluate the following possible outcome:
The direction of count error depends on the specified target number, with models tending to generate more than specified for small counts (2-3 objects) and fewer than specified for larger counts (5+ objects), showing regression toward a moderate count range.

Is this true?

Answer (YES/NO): NO